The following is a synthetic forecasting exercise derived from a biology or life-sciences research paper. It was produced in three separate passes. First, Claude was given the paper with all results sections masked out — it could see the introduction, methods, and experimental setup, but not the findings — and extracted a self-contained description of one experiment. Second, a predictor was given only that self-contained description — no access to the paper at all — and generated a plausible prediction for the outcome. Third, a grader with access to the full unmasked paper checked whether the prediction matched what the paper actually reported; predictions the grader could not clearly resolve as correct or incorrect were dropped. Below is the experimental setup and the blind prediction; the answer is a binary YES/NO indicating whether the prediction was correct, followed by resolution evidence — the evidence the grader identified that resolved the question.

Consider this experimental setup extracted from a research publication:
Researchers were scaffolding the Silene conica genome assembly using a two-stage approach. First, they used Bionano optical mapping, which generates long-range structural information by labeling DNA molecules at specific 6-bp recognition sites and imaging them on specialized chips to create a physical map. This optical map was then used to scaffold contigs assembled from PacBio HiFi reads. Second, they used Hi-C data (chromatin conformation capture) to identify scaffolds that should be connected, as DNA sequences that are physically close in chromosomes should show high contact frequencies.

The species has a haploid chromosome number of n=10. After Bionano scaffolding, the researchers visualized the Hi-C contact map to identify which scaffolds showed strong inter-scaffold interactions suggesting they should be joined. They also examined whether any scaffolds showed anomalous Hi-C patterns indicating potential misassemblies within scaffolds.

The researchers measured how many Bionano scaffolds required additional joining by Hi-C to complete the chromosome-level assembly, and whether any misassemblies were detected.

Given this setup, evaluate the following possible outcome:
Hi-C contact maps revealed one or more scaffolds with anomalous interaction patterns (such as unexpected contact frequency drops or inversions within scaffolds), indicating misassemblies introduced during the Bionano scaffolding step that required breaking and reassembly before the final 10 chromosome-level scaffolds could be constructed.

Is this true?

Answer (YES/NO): YES